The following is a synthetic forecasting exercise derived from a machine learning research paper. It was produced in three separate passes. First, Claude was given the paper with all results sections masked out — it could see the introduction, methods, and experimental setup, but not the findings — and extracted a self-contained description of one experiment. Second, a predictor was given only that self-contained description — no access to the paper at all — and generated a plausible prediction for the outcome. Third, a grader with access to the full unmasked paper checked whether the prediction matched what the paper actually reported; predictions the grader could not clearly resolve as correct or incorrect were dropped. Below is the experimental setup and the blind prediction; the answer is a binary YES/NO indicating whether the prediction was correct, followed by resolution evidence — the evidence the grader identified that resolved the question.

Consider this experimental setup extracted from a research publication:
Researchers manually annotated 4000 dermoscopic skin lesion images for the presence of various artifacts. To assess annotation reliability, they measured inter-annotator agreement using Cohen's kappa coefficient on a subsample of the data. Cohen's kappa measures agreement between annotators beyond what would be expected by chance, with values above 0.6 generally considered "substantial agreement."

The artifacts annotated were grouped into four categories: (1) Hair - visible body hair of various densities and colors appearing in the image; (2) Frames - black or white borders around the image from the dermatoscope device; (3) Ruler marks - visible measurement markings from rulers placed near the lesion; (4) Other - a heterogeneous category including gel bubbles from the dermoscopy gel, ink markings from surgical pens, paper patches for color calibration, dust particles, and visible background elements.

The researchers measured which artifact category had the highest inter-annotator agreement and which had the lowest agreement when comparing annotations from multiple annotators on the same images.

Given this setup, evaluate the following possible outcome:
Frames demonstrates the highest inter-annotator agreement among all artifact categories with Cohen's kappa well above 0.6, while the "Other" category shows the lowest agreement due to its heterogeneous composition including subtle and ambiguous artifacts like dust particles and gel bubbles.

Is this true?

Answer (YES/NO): NO